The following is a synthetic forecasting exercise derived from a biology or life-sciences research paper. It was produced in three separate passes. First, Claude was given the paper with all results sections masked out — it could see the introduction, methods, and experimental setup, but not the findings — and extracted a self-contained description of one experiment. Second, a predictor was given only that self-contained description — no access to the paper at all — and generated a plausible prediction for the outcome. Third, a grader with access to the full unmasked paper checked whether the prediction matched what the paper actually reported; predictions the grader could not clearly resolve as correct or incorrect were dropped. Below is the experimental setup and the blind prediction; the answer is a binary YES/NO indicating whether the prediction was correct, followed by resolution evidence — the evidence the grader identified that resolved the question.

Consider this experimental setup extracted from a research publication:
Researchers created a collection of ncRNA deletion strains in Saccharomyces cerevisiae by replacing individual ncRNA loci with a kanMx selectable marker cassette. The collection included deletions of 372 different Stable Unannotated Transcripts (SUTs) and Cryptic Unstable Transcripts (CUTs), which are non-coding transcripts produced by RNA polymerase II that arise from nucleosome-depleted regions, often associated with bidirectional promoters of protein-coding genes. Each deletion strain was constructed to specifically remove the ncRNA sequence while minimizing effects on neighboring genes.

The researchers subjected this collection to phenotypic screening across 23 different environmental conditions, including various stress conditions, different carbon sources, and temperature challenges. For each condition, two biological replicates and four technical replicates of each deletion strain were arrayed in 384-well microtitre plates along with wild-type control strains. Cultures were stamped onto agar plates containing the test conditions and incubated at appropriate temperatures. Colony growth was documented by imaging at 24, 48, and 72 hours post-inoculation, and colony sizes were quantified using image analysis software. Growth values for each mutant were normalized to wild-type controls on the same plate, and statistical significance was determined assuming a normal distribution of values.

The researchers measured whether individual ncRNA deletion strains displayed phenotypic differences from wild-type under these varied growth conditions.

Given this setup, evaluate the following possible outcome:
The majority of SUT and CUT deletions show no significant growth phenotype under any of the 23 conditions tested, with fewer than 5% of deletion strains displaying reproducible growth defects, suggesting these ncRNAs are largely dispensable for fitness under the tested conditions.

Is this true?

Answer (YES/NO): NO